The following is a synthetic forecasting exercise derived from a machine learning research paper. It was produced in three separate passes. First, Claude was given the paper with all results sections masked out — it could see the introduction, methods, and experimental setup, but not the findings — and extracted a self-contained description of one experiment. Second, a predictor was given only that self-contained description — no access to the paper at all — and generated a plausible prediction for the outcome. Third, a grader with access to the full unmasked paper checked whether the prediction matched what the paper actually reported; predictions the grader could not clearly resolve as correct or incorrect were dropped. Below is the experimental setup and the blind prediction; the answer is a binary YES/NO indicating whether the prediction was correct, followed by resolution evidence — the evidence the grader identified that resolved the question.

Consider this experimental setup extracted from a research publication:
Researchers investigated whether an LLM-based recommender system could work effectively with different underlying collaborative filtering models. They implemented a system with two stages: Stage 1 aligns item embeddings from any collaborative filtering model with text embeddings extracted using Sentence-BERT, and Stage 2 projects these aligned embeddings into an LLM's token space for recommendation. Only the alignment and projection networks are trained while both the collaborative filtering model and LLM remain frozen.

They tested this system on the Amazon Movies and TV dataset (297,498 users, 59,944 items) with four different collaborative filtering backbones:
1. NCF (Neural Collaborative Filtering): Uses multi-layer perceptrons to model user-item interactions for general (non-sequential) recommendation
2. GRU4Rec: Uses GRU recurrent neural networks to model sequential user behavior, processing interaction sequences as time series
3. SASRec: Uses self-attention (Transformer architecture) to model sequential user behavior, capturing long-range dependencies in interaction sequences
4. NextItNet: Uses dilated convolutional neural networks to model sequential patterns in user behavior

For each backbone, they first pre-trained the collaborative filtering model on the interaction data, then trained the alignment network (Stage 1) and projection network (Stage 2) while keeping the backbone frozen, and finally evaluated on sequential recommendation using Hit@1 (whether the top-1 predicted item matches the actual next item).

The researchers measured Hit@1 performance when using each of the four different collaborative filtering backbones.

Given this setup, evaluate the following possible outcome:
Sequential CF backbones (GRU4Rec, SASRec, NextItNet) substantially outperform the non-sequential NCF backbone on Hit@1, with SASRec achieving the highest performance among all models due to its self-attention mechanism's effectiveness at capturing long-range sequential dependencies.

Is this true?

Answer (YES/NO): NO